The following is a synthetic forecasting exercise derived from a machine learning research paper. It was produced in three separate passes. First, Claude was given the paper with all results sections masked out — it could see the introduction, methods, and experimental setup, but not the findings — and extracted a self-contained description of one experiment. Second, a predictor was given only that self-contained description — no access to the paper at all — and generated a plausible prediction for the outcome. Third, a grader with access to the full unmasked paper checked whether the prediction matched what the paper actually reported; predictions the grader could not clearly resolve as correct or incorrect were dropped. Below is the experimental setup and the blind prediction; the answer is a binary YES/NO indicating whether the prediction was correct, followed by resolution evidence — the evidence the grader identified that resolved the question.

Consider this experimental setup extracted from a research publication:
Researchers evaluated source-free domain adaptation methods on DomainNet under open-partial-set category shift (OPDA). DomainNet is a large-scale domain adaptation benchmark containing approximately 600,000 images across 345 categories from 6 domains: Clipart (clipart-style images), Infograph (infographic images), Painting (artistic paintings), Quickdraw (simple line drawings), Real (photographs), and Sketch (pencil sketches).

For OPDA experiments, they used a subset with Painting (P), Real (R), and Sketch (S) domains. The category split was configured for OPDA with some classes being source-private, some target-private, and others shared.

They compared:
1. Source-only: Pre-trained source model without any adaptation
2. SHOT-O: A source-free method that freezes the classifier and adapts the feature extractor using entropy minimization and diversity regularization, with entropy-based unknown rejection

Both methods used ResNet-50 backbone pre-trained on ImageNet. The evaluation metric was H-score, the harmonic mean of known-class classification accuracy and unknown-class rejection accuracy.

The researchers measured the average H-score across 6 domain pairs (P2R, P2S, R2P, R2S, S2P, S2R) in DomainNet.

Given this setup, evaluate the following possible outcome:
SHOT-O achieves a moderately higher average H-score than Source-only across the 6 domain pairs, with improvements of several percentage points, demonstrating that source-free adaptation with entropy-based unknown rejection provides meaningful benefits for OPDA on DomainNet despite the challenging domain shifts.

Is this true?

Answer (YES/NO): NO